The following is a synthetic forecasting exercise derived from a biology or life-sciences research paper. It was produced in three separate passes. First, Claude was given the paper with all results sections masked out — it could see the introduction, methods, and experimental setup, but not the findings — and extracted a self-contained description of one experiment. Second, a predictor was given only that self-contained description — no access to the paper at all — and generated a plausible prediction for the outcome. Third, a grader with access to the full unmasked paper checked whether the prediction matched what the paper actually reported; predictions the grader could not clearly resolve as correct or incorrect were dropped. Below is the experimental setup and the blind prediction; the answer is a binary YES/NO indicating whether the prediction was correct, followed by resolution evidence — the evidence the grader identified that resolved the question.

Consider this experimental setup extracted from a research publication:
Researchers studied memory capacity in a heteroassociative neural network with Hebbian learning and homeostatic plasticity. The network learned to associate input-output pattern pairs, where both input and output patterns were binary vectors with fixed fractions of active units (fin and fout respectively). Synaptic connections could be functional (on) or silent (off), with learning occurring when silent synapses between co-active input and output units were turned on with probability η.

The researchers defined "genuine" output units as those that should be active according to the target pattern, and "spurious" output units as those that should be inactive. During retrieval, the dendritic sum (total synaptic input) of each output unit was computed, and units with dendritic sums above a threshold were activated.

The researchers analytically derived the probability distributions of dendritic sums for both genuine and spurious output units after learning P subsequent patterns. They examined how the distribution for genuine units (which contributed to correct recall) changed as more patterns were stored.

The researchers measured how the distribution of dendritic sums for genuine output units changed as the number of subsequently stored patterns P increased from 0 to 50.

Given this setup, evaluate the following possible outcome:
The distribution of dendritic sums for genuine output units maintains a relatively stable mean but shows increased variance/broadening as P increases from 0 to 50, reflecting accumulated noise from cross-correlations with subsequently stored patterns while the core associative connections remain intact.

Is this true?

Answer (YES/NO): NO